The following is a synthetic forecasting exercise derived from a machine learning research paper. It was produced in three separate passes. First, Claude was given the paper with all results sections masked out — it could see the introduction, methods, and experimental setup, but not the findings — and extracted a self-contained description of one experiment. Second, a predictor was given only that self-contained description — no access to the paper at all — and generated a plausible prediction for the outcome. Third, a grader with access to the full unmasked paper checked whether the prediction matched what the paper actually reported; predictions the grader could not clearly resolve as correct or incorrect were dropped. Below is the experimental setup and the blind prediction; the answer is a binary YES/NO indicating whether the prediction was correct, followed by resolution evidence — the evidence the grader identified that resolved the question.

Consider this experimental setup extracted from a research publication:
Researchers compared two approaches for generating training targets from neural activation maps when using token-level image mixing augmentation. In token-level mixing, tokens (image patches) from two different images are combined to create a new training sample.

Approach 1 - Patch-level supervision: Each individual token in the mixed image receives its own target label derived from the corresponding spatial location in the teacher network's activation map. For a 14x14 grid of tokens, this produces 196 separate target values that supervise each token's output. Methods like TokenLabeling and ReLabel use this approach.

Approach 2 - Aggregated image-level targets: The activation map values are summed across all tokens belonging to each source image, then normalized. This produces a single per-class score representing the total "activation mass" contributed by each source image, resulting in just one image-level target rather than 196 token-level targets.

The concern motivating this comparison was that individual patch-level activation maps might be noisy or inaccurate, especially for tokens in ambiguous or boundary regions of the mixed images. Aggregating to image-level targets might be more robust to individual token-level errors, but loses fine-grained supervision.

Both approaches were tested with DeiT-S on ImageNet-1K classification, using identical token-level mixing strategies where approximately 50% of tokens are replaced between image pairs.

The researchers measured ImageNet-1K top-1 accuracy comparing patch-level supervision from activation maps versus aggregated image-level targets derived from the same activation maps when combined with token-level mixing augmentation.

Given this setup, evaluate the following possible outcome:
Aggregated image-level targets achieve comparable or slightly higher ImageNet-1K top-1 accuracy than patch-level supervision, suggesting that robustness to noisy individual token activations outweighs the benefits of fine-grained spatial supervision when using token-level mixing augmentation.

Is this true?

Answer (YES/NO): YES